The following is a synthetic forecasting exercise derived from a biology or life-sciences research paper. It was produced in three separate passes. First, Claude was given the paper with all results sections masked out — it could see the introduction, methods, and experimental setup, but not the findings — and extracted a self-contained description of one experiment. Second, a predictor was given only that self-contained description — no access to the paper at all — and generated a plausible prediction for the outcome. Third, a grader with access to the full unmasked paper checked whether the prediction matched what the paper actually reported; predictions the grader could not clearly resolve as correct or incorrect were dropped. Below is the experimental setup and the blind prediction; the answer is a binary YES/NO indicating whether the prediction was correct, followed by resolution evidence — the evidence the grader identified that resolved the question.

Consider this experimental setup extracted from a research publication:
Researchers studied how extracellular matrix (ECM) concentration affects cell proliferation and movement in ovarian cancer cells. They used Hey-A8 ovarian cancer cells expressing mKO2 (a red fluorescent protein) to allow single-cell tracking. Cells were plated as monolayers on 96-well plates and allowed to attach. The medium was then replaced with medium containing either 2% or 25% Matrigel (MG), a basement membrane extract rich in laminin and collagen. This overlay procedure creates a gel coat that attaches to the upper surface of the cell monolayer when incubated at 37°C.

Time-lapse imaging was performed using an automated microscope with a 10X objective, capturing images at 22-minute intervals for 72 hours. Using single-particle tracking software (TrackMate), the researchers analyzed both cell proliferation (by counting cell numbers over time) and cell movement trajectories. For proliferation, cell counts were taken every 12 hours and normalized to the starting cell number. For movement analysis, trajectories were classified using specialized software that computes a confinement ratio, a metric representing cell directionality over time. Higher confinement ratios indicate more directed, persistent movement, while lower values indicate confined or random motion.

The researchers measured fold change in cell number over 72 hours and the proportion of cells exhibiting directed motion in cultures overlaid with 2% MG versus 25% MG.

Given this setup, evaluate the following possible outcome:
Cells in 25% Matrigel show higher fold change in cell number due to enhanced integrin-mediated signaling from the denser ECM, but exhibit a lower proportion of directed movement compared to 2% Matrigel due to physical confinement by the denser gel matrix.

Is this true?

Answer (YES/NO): NO